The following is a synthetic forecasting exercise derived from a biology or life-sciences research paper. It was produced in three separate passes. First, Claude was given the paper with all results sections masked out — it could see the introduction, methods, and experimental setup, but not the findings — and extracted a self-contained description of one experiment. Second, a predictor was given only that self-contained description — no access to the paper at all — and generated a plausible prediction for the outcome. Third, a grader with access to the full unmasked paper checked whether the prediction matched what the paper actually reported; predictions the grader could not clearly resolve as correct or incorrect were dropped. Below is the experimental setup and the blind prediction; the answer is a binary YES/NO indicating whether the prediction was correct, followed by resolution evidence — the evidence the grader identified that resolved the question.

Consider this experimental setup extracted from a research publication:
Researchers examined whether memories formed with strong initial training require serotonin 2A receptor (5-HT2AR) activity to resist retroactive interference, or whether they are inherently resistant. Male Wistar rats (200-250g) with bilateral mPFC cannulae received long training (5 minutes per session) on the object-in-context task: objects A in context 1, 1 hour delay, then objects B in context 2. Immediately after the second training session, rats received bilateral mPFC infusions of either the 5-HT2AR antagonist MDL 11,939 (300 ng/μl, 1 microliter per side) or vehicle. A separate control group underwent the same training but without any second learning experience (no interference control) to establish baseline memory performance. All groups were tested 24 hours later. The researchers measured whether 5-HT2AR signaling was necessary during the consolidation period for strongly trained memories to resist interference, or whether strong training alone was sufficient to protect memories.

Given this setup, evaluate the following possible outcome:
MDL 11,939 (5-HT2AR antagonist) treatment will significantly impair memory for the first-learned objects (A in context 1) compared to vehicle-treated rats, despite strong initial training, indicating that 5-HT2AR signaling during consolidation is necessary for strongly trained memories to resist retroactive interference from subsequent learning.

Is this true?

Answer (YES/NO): NO